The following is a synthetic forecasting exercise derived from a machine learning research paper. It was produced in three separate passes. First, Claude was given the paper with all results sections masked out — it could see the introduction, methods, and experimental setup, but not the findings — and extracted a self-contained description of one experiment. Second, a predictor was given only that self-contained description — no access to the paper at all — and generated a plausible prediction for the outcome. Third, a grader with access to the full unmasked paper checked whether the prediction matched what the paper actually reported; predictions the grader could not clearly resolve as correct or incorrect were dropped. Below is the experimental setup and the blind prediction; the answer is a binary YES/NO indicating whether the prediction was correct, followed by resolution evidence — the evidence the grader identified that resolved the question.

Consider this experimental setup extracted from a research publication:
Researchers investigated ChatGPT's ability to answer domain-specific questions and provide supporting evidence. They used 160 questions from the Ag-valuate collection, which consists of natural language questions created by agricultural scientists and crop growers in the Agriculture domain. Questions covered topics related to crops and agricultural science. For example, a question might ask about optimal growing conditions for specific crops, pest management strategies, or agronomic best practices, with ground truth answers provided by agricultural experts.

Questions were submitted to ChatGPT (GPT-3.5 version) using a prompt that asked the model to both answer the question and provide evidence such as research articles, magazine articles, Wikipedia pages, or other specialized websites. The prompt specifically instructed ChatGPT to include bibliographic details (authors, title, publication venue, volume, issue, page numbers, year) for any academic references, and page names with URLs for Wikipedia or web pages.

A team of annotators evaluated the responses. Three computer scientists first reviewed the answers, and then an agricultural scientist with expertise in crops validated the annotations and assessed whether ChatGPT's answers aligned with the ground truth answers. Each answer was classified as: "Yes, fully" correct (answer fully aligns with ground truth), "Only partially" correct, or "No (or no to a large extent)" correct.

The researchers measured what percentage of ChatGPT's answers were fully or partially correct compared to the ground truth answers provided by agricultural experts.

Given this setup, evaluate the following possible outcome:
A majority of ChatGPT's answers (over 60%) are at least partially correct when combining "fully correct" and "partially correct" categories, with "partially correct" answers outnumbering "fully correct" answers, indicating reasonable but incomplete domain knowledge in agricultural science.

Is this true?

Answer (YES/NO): NO